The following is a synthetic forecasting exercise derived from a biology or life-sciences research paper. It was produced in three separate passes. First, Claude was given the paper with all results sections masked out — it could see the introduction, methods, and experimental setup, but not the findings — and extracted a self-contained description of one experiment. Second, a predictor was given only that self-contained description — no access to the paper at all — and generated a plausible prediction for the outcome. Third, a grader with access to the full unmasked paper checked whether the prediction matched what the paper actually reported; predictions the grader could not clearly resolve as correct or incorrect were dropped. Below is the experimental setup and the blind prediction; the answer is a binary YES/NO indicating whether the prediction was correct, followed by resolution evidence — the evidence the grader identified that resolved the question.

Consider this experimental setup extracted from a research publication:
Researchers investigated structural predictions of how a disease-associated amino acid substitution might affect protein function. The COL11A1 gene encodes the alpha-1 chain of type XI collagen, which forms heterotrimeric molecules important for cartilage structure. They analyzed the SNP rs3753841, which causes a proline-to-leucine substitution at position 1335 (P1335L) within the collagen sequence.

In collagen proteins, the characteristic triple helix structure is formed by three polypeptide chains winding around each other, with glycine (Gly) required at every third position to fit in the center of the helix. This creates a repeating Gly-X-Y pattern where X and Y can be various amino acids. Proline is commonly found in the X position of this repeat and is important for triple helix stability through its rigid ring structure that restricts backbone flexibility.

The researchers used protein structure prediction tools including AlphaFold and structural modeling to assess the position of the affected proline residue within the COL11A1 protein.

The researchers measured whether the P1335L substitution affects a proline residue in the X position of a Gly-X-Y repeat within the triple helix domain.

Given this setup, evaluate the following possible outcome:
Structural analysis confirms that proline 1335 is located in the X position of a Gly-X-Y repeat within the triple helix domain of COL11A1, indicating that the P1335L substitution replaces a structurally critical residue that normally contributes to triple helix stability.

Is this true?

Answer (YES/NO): NO